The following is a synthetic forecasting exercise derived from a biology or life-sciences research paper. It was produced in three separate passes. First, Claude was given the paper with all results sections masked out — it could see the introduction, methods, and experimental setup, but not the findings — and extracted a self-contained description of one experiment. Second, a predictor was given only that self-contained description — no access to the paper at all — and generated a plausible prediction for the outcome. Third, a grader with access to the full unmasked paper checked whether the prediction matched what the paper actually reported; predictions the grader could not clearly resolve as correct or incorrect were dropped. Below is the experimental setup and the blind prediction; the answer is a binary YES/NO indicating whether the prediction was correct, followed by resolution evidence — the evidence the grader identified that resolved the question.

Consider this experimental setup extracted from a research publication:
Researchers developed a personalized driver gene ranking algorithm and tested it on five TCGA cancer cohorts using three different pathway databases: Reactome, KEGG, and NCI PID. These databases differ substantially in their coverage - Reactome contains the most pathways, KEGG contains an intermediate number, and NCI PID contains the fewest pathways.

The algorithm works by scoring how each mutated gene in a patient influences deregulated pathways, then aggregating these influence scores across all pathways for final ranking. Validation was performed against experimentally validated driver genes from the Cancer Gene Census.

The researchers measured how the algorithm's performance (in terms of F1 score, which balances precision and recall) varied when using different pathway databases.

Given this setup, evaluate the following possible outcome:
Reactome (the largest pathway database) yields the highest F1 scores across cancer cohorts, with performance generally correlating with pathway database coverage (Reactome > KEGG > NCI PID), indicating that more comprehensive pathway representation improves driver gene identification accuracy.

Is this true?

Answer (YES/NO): YES